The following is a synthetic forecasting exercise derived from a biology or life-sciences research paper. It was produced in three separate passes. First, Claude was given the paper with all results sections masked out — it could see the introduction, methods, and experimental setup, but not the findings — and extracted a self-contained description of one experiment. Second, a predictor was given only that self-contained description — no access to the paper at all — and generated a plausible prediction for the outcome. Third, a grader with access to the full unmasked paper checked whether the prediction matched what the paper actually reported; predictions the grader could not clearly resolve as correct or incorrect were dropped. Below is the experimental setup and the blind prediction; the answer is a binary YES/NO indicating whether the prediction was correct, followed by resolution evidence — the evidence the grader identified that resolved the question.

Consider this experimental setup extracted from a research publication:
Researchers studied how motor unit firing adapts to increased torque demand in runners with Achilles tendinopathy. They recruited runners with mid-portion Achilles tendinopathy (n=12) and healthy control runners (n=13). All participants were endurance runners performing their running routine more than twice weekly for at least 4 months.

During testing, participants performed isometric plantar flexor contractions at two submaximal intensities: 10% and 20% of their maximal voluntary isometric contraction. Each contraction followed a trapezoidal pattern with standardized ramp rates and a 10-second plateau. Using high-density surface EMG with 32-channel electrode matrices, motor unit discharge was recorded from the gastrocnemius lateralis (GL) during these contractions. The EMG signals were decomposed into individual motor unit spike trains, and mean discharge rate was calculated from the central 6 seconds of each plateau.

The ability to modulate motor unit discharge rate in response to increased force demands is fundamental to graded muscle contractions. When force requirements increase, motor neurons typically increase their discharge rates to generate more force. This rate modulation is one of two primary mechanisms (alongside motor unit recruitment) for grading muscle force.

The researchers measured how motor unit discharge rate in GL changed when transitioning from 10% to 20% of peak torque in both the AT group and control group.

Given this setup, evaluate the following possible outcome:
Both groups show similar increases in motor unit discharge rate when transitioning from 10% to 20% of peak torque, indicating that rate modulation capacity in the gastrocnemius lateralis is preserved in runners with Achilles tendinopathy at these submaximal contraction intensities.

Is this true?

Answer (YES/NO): NO